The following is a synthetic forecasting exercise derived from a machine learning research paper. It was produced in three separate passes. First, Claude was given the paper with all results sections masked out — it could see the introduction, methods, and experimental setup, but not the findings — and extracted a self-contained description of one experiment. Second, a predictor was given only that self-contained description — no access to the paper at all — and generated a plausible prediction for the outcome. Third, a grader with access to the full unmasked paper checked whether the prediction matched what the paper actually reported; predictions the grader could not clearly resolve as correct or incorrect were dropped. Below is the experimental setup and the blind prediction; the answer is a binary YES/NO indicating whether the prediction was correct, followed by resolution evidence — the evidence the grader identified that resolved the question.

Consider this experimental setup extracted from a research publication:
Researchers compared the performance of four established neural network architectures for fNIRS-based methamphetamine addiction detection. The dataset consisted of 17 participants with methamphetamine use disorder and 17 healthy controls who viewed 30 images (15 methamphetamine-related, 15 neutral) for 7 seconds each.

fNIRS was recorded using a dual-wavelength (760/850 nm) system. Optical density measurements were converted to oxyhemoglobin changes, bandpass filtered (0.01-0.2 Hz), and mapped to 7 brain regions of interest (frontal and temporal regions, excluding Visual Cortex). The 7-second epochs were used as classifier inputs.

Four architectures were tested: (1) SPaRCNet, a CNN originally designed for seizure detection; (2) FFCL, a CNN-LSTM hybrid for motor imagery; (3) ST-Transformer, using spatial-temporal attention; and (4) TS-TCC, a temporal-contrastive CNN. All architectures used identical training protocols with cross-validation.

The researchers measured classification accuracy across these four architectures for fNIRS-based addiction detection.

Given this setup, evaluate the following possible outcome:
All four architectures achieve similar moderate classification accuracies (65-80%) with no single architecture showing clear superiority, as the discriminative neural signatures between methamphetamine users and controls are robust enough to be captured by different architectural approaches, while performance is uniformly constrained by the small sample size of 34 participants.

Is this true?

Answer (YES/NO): NO